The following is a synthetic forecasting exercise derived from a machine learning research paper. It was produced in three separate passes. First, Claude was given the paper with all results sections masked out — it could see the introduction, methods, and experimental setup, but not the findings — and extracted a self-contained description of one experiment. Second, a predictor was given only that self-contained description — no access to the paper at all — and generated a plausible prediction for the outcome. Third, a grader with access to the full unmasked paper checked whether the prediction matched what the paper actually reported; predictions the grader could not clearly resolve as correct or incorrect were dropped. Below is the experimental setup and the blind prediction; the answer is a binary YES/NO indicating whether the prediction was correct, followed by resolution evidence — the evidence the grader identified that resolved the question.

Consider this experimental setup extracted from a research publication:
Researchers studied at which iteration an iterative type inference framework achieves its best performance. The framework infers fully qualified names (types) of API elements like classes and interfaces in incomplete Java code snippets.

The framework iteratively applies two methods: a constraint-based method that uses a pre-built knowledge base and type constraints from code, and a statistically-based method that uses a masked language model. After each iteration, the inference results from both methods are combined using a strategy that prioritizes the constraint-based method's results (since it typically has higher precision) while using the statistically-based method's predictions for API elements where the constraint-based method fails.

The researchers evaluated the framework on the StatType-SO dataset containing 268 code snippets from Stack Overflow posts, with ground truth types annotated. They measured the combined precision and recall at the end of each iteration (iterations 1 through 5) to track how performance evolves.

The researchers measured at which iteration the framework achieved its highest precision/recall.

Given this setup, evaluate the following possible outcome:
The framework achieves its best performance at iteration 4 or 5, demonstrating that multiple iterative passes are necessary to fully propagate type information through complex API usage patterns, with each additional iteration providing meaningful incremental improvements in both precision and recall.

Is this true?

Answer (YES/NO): NO